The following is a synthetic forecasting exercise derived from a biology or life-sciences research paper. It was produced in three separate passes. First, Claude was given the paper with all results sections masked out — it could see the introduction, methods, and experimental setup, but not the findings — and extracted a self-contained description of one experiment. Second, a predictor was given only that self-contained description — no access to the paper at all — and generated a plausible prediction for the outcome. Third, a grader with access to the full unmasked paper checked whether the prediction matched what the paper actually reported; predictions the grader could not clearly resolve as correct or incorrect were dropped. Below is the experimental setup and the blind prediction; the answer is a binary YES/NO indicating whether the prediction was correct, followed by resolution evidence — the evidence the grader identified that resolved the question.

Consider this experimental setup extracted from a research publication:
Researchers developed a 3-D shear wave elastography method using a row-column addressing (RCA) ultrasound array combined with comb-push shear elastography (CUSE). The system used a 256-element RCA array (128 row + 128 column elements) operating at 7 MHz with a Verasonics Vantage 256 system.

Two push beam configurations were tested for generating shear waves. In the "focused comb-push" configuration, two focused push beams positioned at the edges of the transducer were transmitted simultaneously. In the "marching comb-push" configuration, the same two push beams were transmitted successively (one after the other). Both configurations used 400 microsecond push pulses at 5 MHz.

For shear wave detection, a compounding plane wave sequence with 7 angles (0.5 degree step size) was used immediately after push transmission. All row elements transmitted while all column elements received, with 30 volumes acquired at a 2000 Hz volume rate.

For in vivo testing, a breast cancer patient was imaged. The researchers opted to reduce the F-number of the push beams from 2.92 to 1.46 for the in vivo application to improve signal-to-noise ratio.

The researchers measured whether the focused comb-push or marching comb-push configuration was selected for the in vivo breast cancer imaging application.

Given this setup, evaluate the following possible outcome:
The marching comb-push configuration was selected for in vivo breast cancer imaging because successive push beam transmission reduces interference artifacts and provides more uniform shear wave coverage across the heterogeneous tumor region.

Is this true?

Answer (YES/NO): NO